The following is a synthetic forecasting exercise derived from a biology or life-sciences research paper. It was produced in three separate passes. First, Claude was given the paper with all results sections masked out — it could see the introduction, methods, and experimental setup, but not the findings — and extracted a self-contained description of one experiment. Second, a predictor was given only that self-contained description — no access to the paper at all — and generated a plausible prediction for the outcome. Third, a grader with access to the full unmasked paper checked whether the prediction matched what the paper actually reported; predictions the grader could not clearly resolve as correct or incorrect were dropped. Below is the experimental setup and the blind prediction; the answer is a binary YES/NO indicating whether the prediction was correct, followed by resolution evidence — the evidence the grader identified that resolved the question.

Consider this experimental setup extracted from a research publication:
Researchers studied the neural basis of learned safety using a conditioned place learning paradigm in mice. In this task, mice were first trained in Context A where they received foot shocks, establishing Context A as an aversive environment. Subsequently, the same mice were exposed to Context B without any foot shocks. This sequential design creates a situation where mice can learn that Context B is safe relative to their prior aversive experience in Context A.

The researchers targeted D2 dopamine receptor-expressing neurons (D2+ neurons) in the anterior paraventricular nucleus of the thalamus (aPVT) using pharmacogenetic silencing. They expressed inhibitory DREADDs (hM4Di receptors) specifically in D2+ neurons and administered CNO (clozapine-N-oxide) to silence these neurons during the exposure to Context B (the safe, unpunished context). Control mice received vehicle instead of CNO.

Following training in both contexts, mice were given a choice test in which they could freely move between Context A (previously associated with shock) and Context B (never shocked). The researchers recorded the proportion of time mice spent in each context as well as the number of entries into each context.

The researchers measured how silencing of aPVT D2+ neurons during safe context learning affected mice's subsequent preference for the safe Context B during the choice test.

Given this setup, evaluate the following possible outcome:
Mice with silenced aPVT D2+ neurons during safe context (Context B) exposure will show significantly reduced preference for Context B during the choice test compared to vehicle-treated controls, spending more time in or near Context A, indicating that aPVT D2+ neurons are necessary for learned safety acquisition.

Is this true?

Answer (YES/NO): NO